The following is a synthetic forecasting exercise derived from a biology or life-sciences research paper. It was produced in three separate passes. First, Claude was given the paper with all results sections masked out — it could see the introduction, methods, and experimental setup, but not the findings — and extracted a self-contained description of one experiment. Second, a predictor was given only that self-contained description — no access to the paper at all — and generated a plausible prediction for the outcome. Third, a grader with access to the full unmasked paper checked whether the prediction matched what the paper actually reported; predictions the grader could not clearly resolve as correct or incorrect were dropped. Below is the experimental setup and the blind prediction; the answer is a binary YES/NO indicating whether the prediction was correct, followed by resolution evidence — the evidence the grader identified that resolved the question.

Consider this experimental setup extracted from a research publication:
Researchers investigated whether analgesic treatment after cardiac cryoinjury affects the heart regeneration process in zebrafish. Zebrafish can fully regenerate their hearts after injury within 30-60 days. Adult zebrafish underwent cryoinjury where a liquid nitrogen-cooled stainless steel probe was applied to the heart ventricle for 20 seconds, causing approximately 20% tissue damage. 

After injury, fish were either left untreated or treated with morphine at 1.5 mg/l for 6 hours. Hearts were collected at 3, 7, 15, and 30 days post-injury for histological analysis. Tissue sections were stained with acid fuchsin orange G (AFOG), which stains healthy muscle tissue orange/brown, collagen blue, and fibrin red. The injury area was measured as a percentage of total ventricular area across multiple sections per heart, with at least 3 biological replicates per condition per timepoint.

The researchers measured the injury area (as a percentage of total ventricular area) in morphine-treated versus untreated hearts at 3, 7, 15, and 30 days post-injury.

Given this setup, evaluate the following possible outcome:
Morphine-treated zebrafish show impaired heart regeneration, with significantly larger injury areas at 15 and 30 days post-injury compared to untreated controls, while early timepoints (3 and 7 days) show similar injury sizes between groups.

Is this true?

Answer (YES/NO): NO